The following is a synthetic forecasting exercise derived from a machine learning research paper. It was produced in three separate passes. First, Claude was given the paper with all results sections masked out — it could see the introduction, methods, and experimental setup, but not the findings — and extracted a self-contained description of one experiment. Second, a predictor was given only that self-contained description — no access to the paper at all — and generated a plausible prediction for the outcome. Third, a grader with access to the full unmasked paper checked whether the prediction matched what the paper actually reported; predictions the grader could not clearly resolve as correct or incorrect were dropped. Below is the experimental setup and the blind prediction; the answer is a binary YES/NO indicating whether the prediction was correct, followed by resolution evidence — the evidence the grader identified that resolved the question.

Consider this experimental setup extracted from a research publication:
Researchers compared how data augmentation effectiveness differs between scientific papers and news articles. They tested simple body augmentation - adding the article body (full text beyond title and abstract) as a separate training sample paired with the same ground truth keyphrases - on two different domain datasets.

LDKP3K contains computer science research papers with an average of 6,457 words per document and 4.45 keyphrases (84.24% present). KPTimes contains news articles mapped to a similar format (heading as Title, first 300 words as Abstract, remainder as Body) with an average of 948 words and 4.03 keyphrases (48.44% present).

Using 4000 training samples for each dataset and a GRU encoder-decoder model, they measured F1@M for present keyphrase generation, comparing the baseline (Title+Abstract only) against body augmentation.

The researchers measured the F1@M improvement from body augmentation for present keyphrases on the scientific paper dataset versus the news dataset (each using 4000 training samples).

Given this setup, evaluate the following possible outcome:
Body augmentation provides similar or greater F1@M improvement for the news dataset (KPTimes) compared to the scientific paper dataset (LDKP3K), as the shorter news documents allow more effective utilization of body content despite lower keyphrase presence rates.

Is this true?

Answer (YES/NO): YES